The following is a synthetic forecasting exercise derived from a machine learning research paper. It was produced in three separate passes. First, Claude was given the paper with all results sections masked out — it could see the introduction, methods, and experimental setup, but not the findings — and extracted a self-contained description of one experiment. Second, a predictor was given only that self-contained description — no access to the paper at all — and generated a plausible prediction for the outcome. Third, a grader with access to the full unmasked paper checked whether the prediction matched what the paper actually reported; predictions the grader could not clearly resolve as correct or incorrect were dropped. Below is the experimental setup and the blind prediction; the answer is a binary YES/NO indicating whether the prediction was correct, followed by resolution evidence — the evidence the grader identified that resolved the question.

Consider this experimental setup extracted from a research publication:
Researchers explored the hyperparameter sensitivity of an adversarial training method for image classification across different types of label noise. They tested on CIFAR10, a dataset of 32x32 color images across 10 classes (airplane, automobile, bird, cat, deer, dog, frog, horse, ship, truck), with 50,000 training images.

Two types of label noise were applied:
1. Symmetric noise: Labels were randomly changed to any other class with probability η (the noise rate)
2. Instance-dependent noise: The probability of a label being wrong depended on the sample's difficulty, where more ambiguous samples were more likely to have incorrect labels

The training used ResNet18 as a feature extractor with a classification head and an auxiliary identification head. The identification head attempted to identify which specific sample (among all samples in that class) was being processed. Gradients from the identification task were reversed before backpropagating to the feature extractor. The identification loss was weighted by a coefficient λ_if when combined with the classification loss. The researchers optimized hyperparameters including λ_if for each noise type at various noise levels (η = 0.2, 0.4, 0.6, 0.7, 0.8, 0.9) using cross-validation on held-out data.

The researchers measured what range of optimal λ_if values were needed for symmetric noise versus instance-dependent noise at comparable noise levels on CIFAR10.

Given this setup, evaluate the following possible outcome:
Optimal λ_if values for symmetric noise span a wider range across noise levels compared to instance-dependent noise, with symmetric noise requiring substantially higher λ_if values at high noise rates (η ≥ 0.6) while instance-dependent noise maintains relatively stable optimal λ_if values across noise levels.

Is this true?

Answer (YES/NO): NO